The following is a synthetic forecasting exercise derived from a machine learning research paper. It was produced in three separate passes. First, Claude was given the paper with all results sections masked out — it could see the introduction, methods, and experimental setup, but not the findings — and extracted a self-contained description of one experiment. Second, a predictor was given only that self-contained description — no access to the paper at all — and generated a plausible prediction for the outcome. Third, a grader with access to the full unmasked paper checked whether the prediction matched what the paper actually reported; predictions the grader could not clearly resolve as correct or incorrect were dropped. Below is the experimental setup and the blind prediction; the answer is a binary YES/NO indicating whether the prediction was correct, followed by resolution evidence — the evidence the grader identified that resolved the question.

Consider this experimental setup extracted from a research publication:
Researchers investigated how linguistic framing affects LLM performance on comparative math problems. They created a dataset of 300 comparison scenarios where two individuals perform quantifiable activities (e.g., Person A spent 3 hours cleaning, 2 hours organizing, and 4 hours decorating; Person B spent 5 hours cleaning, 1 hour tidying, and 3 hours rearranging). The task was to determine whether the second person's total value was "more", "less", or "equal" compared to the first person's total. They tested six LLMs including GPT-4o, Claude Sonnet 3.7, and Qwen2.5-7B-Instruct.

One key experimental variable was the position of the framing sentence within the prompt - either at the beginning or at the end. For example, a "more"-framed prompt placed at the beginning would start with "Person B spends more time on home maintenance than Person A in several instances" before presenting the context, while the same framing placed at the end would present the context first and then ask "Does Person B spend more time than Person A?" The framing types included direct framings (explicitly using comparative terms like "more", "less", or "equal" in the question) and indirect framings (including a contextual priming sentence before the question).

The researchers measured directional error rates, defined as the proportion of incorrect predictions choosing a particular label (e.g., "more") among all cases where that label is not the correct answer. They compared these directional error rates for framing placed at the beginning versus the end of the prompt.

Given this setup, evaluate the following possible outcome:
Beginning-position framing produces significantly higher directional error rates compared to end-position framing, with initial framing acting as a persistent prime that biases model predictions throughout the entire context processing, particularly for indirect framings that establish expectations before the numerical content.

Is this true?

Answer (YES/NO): NO